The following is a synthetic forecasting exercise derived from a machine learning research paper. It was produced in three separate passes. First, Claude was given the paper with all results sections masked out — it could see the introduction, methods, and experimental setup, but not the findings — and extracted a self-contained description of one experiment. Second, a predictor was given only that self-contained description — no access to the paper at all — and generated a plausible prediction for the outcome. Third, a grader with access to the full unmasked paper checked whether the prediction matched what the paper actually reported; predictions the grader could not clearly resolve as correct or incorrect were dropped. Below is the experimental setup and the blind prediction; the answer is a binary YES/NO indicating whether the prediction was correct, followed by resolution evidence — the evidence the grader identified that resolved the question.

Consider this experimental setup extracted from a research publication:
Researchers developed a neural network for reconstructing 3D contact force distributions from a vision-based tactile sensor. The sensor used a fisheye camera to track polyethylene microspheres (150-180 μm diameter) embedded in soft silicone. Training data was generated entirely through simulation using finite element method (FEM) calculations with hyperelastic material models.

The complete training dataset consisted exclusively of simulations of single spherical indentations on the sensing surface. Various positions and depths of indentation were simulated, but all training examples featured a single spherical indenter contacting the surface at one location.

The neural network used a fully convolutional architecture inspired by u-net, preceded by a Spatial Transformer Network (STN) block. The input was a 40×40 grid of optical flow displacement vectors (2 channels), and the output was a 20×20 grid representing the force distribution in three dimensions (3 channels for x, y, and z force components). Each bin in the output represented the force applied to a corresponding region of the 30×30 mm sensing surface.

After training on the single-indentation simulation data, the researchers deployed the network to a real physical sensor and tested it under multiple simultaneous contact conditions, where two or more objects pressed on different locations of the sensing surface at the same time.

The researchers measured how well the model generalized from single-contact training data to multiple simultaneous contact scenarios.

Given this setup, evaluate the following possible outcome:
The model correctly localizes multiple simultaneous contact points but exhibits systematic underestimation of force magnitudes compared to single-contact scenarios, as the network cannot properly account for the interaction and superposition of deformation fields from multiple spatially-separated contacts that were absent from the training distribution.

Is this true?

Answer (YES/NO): NO